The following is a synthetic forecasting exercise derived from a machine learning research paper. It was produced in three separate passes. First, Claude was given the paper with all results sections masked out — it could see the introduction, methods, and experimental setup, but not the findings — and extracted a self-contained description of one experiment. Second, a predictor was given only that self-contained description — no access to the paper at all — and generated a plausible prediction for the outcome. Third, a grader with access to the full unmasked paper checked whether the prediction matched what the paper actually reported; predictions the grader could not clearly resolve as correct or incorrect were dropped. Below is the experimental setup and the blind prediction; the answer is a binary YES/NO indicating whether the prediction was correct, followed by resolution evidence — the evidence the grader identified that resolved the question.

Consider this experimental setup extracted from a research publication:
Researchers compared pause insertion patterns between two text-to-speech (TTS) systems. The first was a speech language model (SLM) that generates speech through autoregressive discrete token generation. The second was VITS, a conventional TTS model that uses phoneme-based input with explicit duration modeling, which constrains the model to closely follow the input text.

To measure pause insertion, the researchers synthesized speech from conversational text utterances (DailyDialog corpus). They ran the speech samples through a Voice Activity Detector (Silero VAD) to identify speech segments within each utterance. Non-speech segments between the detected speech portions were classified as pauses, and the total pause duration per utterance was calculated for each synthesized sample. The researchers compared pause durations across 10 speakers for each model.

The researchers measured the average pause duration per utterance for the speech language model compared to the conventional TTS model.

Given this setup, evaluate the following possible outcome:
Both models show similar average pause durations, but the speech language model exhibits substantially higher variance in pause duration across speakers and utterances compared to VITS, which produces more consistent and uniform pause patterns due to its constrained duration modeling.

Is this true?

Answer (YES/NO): NO